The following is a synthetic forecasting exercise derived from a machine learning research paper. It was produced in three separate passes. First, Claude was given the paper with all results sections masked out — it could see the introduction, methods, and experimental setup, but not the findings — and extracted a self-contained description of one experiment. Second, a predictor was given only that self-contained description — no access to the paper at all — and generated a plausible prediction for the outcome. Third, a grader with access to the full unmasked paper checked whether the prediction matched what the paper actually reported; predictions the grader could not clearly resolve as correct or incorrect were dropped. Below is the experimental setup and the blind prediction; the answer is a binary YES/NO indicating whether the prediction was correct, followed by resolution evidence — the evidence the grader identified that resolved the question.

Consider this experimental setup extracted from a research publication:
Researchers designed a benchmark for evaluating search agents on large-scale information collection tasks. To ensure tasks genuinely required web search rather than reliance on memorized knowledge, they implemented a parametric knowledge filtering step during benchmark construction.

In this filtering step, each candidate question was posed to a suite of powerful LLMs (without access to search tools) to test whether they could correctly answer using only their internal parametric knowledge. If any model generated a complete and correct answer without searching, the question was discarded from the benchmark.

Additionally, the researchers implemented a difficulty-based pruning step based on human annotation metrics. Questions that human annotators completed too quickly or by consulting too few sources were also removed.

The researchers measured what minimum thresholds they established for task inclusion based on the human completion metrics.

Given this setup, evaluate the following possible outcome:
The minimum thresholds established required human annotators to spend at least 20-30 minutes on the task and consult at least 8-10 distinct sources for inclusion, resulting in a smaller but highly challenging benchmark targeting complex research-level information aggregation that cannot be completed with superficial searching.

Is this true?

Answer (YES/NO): NO